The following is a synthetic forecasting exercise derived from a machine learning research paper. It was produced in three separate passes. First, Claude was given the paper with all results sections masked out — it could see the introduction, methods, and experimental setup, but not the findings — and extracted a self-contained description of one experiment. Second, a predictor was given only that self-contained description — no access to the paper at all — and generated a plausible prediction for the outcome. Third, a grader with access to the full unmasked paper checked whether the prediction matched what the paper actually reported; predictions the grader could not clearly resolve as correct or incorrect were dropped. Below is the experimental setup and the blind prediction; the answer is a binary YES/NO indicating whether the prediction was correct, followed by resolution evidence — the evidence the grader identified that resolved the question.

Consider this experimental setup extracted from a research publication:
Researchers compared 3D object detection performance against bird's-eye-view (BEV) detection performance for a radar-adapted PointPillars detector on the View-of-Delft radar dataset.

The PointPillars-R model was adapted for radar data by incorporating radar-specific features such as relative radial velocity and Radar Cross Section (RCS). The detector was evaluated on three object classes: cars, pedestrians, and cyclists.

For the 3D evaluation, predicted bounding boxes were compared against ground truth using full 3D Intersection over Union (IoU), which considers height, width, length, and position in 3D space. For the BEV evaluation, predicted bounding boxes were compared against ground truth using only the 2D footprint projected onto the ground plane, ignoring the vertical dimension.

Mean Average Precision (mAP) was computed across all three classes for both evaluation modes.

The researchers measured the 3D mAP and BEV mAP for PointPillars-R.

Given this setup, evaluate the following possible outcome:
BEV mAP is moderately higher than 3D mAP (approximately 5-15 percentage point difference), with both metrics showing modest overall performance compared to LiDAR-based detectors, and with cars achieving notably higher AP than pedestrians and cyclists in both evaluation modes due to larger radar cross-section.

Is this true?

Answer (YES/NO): NO